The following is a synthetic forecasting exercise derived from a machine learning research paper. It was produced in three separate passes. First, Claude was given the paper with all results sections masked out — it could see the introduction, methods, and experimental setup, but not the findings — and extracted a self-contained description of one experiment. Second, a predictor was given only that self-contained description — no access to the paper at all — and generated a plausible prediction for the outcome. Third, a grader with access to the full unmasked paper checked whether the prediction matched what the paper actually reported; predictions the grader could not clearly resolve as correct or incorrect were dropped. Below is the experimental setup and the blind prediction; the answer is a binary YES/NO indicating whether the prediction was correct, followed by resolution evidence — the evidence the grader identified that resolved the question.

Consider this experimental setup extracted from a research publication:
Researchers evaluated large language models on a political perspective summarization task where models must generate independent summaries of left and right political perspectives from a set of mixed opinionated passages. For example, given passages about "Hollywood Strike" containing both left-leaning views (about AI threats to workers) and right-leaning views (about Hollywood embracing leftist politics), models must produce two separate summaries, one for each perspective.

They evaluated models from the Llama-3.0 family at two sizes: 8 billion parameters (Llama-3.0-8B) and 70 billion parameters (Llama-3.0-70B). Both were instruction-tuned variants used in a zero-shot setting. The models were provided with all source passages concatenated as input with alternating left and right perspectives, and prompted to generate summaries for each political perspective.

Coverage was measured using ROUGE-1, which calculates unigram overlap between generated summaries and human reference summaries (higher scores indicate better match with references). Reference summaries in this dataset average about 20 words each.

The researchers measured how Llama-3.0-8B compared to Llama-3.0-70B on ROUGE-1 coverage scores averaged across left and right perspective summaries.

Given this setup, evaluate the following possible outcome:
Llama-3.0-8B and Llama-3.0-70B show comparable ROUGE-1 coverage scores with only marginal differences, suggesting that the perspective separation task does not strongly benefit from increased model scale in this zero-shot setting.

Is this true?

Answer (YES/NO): NO